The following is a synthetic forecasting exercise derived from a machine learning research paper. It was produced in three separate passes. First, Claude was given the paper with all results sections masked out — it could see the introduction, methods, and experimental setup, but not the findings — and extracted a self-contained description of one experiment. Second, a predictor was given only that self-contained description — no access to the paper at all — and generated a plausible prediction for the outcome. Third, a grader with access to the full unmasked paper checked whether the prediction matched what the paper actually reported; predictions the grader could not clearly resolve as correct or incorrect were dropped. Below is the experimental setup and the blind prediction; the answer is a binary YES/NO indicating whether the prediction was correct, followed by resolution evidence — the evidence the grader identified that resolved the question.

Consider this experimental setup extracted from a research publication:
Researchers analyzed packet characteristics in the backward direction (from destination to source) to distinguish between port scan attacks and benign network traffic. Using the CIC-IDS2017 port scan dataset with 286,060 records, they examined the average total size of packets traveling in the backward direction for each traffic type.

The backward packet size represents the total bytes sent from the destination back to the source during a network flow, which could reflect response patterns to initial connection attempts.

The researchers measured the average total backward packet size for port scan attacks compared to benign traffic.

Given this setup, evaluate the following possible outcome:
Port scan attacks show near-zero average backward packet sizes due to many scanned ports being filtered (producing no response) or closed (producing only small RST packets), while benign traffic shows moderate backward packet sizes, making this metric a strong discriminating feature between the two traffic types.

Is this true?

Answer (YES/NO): NO